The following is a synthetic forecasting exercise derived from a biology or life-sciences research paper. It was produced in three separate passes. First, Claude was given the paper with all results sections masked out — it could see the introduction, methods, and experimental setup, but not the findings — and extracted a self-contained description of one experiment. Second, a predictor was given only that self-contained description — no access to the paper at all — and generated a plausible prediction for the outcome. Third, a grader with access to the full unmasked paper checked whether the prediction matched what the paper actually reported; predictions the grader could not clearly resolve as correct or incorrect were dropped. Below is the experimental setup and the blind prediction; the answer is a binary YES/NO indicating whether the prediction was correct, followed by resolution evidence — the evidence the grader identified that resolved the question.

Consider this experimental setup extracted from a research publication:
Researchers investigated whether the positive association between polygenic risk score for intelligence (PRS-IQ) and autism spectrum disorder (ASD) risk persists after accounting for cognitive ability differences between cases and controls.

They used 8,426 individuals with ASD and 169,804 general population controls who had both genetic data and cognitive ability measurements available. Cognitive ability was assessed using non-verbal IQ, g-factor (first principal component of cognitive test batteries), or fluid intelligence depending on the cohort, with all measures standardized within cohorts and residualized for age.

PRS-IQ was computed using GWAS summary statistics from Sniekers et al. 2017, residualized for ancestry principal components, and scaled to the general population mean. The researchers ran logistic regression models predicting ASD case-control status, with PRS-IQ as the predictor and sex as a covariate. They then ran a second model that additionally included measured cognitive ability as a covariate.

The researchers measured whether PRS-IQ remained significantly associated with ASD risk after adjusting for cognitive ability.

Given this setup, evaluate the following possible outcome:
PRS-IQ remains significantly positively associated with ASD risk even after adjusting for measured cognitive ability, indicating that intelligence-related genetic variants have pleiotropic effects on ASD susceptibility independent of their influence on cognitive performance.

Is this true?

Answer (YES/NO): YES